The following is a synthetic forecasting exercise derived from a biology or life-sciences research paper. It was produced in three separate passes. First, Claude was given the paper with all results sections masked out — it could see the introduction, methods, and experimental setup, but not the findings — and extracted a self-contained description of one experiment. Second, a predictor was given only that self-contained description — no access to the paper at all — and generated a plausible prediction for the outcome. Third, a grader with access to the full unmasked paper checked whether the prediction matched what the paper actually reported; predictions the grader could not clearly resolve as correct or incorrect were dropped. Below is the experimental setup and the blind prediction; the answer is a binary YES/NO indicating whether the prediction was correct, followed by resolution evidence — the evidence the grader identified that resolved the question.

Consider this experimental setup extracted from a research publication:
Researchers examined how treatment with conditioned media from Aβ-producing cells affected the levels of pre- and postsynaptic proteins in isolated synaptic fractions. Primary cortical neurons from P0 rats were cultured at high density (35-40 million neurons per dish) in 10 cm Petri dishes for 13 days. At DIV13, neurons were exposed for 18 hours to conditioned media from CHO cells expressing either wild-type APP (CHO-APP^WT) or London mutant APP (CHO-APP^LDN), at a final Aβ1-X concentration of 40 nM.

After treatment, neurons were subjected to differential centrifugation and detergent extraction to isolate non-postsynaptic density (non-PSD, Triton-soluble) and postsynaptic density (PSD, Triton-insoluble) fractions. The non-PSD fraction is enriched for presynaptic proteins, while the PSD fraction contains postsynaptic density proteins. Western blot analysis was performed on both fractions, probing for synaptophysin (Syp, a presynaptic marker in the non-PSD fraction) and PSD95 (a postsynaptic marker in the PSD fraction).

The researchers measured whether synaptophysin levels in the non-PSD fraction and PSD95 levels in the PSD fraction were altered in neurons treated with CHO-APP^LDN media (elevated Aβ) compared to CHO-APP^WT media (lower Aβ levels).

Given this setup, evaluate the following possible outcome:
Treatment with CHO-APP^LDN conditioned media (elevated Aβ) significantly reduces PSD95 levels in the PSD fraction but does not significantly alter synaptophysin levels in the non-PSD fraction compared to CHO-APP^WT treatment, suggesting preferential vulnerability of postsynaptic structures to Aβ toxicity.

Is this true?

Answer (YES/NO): NO